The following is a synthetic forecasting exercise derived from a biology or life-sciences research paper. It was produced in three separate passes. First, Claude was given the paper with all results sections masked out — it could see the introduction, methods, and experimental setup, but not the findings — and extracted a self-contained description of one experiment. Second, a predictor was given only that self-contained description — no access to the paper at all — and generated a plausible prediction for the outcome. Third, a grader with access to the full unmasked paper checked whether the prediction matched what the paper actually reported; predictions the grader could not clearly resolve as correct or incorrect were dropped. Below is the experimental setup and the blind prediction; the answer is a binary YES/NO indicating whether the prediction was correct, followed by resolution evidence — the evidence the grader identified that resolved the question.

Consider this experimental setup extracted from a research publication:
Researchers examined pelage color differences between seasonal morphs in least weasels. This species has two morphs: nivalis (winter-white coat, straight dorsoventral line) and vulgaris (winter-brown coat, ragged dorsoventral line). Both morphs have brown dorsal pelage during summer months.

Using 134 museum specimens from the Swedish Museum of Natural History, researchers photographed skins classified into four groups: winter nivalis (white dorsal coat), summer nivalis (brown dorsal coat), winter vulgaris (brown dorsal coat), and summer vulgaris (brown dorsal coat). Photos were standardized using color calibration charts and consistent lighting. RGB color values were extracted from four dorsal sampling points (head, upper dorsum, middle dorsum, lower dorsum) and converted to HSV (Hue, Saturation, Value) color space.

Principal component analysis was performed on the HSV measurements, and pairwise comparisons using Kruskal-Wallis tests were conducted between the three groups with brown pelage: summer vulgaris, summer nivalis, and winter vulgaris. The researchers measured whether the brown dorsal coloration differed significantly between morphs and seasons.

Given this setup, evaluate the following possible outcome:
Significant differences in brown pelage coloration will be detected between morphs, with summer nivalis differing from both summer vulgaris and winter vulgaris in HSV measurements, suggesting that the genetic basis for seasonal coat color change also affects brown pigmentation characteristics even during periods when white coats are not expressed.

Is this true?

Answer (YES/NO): NO